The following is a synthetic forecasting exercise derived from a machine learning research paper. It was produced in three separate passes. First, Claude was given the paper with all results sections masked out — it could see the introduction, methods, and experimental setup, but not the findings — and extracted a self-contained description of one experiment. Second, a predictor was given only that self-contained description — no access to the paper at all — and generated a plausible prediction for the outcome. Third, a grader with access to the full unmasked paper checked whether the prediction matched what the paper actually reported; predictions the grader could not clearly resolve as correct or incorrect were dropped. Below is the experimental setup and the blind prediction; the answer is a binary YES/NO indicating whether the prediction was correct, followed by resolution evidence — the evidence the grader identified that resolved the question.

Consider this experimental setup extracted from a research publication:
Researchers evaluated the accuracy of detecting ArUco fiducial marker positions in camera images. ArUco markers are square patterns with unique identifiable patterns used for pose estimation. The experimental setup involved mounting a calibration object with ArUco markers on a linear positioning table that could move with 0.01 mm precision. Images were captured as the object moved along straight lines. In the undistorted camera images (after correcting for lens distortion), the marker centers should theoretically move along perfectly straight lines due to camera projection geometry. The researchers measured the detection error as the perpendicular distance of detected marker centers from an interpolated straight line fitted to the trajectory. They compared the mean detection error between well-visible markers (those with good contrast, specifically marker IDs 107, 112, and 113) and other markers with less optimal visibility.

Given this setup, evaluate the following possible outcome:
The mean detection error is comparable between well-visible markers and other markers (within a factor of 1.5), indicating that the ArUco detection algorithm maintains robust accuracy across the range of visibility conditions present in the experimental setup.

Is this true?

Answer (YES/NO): NO